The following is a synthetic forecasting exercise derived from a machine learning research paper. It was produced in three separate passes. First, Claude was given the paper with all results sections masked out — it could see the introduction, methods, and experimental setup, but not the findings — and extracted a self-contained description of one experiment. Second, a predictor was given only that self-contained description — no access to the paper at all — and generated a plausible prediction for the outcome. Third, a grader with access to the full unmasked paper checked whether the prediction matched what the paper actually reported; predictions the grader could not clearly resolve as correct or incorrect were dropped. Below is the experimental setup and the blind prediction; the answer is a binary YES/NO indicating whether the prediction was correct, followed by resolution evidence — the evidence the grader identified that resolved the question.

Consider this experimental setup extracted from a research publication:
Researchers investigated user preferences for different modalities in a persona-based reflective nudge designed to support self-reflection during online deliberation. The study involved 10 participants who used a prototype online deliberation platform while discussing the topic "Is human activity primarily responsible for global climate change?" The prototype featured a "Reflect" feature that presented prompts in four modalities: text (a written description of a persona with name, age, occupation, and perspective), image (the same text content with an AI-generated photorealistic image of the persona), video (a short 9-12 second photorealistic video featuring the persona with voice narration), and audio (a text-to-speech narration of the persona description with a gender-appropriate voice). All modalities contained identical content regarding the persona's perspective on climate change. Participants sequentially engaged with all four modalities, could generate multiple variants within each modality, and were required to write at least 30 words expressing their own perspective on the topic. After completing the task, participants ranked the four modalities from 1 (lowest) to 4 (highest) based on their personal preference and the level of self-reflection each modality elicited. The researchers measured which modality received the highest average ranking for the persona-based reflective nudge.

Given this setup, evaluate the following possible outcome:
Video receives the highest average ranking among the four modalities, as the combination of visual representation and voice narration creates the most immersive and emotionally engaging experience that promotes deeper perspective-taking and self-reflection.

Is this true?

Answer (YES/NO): NO